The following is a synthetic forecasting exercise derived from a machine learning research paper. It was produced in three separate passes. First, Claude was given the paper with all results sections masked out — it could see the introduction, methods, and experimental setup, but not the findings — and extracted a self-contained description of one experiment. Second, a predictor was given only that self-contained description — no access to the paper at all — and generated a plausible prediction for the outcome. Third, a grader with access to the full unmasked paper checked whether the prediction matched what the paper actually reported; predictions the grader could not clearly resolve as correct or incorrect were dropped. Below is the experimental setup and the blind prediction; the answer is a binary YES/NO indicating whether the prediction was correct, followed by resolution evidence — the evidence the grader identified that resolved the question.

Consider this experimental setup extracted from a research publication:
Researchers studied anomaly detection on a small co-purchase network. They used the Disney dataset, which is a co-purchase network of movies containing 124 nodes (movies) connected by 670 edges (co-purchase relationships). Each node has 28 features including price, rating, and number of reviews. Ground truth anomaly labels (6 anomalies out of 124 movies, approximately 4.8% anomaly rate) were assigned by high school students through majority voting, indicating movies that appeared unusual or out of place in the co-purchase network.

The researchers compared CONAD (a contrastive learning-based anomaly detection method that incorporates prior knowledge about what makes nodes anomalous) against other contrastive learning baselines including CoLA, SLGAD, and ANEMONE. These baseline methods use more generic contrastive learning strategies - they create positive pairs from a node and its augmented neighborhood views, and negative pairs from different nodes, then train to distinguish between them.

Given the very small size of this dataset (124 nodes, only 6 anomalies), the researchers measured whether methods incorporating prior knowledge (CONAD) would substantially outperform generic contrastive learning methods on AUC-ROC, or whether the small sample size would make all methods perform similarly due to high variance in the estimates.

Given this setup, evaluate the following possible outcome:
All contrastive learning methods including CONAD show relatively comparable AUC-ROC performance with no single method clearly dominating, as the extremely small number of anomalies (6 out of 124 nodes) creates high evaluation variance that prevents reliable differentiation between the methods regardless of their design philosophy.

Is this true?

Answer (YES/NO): NO